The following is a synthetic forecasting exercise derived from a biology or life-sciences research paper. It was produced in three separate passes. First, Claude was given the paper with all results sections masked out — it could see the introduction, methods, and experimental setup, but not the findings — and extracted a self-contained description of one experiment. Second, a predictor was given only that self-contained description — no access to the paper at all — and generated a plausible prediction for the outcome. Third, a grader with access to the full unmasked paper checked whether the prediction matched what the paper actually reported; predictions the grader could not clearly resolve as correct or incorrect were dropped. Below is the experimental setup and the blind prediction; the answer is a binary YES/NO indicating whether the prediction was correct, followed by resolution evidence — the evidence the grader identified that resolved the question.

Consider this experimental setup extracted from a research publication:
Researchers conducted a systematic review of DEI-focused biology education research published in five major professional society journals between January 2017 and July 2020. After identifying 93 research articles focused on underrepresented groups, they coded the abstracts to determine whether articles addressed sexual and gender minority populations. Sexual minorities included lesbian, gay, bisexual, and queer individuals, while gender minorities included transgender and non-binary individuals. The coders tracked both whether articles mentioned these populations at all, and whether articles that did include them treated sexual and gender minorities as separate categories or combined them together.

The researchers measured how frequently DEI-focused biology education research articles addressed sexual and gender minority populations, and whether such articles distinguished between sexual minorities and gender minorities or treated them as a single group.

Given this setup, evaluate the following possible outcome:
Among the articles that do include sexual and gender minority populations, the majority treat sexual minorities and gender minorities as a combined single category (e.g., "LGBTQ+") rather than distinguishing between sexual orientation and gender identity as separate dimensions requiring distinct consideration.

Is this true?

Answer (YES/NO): YES